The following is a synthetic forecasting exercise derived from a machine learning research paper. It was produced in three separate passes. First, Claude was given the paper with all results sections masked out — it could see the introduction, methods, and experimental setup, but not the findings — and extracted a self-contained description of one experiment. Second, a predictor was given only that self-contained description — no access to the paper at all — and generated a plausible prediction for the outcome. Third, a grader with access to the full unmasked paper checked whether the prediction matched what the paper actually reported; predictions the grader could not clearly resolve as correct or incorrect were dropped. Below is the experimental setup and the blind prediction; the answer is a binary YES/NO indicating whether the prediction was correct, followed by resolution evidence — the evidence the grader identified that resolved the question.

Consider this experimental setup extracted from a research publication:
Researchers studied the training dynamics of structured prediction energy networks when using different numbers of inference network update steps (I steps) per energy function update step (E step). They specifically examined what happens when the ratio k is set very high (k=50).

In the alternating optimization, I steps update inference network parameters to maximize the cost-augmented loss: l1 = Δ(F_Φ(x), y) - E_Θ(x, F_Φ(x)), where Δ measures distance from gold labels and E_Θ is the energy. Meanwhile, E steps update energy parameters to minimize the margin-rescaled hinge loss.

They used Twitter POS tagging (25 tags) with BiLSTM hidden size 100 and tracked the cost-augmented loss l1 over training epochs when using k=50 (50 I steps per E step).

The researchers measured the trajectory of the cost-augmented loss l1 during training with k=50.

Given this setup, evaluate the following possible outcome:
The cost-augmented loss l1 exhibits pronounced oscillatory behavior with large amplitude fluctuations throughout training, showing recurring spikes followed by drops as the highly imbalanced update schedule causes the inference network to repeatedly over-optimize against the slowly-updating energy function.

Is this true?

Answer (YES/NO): NO